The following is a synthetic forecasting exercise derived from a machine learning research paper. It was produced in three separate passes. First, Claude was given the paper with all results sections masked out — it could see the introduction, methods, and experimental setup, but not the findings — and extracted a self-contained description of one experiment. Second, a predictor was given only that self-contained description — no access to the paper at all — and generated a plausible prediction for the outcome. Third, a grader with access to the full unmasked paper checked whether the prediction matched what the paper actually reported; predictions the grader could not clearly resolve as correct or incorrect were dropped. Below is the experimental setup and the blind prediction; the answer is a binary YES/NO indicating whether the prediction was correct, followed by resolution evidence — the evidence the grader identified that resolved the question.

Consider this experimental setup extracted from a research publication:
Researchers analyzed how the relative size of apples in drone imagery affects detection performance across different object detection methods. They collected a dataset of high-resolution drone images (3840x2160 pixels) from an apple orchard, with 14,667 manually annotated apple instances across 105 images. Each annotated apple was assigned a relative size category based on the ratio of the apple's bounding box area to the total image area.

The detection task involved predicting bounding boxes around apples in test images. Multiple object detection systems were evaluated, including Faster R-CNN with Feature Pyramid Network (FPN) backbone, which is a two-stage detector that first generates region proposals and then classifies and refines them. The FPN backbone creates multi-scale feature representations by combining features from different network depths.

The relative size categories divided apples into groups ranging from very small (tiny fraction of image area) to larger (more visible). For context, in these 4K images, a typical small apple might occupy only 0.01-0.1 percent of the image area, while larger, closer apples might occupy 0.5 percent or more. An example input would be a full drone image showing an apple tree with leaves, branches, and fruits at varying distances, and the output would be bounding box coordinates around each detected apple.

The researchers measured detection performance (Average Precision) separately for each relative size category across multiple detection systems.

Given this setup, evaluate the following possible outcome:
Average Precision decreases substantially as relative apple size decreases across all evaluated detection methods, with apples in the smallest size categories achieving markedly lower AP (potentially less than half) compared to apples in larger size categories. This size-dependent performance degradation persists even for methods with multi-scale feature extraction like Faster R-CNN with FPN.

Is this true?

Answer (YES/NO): YES